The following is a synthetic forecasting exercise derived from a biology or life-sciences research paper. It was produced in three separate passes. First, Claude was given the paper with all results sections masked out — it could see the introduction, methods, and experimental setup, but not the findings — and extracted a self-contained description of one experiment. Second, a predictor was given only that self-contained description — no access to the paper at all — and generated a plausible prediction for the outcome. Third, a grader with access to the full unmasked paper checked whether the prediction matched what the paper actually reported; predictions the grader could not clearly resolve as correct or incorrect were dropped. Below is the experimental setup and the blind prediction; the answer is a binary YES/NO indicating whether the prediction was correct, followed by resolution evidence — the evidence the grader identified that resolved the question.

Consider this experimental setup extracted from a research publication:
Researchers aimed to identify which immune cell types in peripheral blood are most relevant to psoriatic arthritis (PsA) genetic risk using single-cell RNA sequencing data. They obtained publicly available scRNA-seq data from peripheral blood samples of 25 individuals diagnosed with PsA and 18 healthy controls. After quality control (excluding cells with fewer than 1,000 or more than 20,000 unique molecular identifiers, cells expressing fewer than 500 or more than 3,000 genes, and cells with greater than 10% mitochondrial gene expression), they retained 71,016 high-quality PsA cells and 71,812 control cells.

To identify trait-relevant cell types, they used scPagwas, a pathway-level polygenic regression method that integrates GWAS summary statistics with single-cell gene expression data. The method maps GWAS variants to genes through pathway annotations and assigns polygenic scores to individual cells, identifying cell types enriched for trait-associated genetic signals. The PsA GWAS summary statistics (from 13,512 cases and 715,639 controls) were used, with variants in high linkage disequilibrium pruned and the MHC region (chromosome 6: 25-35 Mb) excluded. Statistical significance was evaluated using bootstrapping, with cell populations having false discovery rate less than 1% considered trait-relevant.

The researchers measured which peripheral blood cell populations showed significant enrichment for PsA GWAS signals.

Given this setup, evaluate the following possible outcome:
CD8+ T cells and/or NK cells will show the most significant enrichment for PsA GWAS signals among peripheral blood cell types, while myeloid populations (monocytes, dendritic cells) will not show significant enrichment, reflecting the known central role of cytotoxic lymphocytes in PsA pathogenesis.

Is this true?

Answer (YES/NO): NO